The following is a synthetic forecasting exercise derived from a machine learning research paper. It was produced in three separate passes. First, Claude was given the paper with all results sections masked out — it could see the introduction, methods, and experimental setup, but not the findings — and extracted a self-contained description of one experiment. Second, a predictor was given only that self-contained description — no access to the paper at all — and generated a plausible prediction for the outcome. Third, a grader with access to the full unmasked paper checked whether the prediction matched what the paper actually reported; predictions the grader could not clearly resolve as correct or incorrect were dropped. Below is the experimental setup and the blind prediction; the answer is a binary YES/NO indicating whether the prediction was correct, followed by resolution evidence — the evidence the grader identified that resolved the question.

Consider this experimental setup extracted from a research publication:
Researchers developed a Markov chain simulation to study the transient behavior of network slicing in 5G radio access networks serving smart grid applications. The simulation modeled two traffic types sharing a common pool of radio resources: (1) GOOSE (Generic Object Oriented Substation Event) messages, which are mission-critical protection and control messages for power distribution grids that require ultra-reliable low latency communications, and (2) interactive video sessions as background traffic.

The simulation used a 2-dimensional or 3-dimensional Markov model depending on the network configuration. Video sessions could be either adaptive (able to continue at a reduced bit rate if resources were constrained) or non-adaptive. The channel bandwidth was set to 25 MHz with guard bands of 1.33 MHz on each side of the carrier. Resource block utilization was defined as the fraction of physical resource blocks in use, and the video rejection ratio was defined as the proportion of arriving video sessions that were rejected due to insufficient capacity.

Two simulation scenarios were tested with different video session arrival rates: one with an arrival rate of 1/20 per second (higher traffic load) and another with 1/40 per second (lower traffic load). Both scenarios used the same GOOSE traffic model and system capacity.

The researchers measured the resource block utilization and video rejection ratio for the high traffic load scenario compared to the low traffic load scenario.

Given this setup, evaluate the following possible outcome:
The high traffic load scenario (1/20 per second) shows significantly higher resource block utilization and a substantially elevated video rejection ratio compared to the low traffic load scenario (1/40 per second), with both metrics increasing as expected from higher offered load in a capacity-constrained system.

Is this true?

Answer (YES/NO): YES